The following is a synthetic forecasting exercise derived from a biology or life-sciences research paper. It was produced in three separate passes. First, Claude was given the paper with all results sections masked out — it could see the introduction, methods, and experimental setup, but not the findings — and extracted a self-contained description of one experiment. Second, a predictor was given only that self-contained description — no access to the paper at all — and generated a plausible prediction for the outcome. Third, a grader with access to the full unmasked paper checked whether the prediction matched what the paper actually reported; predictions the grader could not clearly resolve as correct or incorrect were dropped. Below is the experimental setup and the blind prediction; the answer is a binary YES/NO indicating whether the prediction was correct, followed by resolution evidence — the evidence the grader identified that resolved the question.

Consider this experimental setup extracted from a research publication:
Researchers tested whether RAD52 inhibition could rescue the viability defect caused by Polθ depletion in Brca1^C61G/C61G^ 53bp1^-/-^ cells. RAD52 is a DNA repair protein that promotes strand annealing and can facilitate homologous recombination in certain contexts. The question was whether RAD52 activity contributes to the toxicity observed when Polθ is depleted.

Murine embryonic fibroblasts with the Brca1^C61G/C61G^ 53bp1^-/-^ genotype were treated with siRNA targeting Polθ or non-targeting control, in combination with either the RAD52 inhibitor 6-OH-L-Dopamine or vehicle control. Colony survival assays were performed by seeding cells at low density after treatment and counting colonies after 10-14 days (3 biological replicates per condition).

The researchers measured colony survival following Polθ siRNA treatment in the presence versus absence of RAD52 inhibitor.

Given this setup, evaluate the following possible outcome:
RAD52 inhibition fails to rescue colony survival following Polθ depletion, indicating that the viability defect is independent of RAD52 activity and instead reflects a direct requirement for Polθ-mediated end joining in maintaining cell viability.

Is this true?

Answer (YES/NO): NO